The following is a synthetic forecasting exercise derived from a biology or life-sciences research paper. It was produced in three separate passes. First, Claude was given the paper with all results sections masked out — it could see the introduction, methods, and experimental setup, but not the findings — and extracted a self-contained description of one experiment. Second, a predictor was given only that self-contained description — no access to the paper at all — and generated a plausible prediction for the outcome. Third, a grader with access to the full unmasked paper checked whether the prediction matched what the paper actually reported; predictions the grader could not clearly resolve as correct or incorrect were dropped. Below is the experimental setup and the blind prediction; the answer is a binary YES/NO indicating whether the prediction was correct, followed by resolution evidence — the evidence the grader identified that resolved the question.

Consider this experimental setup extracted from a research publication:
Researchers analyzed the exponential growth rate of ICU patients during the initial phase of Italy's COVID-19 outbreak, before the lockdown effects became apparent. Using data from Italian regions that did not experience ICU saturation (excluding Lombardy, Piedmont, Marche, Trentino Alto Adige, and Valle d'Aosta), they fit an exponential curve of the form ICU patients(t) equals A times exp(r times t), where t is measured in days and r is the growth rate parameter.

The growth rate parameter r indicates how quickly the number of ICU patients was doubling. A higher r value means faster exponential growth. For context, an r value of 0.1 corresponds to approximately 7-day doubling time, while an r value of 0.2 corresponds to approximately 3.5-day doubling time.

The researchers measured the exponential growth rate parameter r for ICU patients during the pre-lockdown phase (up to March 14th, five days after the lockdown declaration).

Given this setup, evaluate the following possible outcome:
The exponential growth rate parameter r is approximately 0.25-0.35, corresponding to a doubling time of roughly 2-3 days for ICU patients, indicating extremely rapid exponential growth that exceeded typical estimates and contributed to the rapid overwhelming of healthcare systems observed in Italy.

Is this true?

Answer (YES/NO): NO